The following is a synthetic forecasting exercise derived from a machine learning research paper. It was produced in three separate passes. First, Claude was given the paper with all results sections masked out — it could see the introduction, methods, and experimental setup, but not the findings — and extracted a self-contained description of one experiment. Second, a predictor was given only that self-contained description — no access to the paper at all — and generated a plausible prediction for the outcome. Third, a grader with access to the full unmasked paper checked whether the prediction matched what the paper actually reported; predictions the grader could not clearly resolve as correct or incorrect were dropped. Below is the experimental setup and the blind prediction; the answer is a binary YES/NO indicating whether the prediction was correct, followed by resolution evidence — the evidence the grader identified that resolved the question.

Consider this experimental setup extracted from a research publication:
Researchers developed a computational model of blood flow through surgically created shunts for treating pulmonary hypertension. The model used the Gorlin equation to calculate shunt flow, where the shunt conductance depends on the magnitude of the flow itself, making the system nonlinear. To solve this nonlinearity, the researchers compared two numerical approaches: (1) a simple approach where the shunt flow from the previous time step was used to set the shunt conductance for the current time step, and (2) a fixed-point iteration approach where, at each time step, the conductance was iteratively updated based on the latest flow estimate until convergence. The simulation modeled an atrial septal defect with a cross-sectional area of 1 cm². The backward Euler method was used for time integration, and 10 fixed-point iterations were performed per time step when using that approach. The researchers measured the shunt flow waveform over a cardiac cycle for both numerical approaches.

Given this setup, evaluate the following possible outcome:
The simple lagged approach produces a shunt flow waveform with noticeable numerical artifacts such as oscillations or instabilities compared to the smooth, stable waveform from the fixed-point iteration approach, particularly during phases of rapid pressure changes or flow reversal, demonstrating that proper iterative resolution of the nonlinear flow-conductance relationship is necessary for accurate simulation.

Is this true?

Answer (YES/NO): YES